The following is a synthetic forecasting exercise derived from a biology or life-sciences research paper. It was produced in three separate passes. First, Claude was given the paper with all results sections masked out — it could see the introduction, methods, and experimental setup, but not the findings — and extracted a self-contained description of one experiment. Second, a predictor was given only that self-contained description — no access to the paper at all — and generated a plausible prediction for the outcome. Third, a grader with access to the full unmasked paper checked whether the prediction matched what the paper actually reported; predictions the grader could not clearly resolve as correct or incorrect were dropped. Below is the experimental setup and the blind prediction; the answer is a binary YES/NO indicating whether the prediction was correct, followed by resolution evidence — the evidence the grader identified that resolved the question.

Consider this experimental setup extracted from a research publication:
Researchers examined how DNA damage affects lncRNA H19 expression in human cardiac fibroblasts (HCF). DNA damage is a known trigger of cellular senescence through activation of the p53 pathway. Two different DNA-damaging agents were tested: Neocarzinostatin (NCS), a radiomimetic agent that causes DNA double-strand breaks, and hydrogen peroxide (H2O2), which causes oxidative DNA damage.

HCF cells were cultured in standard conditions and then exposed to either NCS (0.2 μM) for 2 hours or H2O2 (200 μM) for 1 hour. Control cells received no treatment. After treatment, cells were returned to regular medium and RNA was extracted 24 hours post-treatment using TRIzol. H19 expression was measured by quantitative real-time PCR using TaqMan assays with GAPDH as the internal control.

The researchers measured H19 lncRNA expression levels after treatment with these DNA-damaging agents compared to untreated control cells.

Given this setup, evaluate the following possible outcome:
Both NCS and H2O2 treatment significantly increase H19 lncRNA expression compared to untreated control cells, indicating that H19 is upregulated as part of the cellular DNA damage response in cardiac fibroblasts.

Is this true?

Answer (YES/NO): NO